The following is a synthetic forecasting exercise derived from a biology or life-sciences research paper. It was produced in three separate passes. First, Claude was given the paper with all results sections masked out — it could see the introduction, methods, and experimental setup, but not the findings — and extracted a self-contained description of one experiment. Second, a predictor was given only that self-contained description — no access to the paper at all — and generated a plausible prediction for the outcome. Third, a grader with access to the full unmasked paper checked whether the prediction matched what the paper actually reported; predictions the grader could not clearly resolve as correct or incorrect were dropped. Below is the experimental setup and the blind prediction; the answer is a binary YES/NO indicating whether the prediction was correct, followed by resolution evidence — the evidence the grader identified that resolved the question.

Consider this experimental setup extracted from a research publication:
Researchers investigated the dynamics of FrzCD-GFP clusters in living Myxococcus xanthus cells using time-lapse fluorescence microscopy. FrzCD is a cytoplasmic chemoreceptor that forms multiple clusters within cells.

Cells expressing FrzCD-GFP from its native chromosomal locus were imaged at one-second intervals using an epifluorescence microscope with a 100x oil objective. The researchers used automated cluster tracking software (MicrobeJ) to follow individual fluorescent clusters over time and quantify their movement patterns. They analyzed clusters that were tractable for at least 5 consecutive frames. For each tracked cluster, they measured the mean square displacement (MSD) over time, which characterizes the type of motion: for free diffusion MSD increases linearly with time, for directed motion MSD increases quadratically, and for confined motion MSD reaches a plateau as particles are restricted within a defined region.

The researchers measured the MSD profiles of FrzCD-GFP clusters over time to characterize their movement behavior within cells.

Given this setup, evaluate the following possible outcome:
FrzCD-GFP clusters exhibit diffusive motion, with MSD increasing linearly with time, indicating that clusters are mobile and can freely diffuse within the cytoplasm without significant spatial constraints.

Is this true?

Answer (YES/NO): NO